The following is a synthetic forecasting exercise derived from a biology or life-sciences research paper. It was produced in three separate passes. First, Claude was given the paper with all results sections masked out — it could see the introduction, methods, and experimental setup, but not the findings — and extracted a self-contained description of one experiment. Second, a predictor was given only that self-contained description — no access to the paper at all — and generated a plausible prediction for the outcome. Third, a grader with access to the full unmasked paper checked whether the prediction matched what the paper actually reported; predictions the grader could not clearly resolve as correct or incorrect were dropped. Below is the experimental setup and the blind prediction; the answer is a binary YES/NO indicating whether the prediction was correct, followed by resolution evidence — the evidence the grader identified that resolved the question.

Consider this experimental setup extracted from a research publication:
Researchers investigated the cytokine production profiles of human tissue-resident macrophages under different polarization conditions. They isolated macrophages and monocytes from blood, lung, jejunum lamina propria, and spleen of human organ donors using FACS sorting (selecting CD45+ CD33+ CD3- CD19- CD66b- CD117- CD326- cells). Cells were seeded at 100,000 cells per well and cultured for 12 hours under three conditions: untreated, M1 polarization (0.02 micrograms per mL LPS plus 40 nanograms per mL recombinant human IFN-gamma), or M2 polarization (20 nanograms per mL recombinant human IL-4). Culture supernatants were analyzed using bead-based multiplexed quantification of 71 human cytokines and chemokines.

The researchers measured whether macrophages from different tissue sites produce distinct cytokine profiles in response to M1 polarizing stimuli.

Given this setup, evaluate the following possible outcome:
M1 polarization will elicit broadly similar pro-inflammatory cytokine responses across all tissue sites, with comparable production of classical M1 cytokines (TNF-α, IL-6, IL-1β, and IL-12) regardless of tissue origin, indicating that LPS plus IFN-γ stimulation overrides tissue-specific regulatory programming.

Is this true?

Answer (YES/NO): NO